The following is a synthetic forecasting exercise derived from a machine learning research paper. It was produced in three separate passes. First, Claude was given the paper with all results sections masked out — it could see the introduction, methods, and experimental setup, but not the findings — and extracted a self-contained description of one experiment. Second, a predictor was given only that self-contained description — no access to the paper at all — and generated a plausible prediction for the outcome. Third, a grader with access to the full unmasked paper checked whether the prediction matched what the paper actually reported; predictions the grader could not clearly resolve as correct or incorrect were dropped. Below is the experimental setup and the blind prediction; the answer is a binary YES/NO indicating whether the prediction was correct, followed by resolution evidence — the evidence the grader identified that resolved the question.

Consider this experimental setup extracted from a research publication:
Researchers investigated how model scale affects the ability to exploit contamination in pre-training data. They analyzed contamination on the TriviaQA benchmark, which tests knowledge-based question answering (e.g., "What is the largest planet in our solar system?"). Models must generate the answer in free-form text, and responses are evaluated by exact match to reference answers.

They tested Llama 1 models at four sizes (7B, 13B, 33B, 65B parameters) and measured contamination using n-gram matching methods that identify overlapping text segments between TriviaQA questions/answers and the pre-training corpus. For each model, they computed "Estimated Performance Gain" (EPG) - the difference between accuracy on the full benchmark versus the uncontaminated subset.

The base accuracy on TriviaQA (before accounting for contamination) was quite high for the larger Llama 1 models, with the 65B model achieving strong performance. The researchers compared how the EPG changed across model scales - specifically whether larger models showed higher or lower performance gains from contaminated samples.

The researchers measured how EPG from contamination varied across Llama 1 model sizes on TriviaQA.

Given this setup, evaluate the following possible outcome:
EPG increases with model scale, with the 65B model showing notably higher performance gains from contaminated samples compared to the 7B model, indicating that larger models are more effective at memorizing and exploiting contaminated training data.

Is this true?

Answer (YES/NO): NO